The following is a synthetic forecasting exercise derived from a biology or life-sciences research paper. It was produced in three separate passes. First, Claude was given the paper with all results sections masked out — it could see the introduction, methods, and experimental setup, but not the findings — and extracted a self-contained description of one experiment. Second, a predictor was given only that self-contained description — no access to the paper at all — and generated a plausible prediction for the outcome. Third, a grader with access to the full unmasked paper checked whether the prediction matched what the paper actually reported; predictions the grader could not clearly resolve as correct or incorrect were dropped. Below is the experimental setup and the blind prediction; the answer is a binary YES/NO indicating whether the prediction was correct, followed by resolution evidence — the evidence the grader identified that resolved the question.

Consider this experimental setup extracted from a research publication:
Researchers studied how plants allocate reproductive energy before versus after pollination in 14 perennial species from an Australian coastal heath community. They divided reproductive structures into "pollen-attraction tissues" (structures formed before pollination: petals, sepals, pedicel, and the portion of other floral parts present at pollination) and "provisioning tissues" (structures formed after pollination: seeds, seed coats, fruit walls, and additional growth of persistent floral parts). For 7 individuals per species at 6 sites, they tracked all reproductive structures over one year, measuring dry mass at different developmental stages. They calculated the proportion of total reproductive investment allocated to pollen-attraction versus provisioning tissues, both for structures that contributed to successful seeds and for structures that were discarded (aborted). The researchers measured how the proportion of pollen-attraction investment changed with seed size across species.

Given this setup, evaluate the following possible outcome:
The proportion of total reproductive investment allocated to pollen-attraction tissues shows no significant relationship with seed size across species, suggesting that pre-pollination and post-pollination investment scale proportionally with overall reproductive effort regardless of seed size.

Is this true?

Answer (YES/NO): NO